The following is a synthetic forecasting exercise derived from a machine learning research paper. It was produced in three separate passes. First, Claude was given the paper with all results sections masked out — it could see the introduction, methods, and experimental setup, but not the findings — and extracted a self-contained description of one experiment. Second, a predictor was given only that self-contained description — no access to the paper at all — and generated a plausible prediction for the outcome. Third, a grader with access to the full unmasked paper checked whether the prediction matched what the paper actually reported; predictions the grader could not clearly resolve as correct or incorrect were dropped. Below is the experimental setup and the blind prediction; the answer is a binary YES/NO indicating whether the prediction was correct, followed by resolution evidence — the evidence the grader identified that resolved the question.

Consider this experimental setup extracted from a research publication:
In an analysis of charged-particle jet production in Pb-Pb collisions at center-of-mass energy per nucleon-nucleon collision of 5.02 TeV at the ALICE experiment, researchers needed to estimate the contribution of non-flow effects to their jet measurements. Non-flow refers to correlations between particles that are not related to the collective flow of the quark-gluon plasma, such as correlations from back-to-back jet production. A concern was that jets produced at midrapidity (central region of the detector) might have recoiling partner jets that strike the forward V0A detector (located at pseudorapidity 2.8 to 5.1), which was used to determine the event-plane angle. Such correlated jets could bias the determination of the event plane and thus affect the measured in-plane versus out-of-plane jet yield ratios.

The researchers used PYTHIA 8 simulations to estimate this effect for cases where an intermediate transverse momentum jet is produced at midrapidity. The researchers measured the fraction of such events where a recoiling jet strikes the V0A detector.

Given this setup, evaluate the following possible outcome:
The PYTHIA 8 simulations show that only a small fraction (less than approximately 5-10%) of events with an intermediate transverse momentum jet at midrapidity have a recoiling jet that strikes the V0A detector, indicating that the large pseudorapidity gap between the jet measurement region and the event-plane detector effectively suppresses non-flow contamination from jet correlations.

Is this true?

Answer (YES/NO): YES